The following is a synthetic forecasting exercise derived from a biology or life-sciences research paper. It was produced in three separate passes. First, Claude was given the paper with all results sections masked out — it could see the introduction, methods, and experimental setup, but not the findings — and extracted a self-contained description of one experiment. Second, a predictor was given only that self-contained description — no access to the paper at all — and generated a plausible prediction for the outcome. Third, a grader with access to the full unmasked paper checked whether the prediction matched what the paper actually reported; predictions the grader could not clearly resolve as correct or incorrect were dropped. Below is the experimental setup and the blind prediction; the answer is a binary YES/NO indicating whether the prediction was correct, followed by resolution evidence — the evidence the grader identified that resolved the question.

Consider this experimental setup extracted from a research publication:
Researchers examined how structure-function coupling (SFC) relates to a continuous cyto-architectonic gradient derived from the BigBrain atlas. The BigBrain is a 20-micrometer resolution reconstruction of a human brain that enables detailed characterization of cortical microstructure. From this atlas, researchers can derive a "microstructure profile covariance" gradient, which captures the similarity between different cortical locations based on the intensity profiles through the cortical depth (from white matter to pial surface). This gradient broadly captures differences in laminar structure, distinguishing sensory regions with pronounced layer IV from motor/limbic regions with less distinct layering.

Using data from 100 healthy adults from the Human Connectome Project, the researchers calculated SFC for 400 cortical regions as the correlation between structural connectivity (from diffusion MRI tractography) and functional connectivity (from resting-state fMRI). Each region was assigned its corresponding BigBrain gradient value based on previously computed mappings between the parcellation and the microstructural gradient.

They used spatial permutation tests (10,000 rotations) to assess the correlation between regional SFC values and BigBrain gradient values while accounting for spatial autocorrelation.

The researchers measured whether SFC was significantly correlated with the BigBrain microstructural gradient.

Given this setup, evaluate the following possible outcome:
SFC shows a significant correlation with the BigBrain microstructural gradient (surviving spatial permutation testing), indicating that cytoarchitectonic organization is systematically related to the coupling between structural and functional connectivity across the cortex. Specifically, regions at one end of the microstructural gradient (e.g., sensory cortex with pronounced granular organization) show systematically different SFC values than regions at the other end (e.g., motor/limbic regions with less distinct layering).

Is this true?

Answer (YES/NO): YES